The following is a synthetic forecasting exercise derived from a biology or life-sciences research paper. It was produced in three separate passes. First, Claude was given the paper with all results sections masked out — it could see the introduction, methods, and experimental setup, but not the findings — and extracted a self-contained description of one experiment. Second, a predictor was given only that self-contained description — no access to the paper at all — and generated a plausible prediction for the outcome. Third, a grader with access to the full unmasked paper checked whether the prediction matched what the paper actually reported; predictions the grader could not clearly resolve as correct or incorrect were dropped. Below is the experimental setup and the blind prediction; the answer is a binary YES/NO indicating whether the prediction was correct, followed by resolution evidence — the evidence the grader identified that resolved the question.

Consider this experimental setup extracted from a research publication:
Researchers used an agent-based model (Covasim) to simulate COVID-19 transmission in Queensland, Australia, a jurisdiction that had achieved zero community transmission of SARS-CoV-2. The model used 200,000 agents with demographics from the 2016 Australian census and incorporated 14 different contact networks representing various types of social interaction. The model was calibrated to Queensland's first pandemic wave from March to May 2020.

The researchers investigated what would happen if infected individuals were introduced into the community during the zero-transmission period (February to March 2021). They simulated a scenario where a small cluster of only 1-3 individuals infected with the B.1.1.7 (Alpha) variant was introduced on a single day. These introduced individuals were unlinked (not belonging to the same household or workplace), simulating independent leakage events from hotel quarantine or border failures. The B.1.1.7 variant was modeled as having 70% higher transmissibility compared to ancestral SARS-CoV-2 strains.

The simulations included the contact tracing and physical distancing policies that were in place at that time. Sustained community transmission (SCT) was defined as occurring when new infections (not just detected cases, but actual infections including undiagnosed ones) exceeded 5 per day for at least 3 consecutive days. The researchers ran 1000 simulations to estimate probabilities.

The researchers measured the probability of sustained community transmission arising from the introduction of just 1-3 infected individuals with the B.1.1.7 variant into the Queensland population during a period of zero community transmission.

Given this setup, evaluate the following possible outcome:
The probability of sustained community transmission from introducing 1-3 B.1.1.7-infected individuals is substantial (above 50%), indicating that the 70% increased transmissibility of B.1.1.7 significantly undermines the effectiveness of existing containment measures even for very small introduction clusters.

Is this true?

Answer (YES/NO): NO